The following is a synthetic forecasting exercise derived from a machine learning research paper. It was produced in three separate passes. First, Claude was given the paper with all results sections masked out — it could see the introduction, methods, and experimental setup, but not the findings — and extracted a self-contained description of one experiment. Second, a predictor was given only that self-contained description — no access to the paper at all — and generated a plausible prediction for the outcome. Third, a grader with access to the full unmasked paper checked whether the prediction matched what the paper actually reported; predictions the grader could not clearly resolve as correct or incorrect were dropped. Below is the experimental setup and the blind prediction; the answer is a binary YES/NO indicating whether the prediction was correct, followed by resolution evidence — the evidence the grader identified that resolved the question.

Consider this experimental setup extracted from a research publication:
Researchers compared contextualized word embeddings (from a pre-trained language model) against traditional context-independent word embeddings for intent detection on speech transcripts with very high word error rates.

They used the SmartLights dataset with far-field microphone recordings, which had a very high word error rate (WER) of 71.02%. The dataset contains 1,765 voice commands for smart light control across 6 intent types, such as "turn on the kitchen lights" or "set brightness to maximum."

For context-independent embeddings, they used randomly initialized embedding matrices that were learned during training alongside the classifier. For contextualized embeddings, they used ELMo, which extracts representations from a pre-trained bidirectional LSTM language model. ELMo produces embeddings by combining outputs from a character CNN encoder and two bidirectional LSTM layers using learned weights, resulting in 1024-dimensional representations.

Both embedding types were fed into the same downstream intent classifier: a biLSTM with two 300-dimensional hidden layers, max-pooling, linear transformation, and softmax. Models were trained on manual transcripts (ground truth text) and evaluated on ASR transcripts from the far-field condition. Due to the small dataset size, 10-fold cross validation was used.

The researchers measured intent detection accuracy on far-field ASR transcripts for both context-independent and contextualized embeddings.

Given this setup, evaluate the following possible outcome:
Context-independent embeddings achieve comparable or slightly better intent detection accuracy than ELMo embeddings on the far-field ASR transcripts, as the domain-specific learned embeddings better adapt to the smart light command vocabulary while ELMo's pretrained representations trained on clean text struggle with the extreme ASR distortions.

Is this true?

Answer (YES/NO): YES